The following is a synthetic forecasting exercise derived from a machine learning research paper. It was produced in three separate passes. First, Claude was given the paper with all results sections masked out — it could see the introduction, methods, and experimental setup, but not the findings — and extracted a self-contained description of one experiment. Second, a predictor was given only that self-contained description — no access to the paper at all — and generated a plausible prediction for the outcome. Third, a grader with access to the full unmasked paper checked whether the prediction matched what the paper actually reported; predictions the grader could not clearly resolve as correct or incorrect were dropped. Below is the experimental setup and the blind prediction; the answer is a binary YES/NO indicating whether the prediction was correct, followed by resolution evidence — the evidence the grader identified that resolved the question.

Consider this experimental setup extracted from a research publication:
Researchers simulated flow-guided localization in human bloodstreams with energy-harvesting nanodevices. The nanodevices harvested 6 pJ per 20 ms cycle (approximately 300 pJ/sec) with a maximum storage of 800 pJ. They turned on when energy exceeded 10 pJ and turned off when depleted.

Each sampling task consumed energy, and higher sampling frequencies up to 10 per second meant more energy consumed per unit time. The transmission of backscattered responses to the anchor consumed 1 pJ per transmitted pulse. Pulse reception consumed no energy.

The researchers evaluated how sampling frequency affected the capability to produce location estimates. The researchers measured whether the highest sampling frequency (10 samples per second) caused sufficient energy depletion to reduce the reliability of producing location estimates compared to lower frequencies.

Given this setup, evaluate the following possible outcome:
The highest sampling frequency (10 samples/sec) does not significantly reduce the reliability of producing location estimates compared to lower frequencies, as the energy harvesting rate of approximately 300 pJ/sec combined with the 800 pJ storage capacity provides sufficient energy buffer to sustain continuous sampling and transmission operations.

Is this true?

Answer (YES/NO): YES